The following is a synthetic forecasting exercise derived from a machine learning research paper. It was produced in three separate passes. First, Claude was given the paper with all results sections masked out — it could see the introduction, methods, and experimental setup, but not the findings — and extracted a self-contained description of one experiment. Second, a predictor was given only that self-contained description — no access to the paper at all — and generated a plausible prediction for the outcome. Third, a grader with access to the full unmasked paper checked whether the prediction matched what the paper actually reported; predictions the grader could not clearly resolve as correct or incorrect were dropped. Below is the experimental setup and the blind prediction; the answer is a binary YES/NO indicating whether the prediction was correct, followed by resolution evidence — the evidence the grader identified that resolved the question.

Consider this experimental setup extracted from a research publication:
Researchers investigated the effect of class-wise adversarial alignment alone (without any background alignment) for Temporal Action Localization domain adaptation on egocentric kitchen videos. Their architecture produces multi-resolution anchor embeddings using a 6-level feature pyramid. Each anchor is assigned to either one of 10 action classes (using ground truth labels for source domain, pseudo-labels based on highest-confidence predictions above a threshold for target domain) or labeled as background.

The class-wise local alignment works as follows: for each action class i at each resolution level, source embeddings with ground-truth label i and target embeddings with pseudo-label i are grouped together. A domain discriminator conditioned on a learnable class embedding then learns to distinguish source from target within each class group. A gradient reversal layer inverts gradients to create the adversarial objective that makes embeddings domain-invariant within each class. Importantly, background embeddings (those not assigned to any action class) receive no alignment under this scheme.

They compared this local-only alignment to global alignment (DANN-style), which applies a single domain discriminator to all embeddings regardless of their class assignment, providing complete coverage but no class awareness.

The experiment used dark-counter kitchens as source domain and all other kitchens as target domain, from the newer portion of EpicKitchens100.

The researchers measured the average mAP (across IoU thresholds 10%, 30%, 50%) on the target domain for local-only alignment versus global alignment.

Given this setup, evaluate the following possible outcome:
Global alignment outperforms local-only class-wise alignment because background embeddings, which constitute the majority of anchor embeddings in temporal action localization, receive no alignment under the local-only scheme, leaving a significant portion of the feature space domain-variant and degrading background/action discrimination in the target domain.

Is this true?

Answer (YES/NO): NO